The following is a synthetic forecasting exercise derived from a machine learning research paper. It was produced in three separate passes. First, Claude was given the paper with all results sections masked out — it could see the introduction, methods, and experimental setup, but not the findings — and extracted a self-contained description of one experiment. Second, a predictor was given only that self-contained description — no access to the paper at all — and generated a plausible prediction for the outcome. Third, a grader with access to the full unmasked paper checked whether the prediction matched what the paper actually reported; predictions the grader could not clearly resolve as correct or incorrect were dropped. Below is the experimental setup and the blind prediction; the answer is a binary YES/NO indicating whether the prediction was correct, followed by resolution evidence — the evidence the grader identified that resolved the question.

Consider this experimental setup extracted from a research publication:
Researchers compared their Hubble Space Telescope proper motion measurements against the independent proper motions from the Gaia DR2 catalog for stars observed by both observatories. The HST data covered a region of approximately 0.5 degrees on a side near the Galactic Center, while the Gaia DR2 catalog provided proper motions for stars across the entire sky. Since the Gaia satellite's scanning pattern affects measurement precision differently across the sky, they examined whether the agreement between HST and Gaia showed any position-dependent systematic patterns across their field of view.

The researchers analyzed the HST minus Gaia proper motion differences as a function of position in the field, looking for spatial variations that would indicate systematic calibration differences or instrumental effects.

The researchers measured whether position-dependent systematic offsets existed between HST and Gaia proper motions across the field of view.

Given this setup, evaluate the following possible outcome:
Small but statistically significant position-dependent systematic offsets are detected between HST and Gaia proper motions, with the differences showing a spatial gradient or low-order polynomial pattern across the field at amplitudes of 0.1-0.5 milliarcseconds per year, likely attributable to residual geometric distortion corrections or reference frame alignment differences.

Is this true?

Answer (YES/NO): NO